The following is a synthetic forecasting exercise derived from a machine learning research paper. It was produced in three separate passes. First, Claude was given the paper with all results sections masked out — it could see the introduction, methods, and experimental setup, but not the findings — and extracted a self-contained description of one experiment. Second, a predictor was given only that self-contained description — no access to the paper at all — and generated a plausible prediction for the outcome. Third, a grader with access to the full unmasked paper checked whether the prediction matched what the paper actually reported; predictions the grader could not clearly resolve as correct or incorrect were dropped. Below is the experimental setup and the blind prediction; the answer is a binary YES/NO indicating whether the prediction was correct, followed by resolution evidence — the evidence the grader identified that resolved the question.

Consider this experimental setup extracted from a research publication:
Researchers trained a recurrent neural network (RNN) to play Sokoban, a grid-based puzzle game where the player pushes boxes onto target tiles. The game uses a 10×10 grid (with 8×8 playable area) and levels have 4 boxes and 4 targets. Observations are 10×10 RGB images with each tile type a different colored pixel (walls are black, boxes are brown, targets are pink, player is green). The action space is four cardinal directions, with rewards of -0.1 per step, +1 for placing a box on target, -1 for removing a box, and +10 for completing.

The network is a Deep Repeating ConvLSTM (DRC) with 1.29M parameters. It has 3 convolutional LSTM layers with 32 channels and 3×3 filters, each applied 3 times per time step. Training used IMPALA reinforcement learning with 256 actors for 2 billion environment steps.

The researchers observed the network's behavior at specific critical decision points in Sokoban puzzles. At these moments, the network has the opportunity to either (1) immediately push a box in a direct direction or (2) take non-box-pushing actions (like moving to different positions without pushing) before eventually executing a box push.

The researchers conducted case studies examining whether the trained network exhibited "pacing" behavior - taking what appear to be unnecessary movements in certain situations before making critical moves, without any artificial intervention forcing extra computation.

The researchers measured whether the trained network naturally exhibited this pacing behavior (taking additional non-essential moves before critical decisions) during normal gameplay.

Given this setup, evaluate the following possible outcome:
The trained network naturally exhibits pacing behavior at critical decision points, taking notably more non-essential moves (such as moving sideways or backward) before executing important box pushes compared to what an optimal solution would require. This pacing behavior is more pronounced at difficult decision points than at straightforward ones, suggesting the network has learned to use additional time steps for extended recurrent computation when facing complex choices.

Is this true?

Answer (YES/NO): NO